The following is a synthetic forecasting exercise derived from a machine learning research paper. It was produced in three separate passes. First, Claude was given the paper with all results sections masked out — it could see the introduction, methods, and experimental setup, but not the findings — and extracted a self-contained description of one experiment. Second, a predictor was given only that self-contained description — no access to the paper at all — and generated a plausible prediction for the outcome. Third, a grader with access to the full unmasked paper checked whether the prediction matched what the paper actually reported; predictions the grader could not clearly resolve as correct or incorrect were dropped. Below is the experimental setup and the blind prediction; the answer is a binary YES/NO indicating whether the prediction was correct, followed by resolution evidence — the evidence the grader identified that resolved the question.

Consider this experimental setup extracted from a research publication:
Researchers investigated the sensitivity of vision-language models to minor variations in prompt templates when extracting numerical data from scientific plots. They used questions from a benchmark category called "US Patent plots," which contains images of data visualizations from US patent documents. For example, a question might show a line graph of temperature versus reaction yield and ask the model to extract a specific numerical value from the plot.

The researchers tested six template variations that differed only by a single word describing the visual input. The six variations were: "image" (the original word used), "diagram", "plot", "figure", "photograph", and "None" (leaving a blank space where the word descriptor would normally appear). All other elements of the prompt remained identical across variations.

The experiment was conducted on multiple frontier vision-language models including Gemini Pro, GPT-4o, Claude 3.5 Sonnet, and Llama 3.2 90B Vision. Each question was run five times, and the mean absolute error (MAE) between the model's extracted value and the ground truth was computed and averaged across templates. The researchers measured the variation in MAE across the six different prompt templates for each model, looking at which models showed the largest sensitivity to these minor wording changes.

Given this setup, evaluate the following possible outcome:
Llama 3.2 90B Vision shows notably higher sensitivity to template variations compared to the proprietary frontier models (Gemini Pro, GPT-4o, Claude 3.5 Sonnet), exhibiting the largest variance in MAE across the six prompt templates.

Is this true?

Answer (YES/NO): NO